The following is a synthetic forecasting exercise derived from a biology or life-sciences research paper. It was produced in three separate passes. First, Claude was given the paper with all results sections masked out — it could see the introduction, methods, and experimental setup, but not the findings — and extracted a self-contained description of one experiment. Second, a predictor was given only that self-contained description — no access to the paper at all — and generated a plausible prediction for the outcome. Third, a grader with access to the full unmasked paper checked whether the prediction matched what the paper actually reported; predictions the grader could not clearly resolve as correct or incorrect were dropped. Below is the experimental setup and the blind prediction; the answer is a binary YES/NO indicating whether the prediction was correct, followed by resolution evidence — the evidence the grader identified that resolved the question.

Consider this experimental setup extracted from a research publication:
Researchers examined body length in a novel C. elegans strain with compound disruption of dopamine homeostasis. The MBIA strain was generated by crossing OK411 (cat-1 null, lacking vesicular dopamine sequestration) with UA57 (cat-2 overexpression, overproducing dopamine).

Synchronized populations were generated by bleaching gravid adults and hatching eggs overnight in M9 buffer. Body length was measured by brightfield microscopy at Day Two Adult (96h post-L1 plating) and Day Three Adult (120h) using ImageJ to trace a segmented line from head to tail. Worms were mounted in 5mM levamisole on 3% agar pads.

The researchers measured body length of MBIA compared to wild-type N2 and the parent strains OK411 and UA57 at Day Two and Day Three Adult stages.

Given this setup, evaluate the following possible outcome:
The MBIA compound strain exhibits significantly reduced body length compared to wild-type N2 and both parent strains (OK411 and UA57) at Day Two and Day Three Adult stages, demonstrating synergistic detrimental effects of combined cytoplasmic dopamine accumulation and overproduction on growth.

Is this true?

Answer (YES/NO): NO